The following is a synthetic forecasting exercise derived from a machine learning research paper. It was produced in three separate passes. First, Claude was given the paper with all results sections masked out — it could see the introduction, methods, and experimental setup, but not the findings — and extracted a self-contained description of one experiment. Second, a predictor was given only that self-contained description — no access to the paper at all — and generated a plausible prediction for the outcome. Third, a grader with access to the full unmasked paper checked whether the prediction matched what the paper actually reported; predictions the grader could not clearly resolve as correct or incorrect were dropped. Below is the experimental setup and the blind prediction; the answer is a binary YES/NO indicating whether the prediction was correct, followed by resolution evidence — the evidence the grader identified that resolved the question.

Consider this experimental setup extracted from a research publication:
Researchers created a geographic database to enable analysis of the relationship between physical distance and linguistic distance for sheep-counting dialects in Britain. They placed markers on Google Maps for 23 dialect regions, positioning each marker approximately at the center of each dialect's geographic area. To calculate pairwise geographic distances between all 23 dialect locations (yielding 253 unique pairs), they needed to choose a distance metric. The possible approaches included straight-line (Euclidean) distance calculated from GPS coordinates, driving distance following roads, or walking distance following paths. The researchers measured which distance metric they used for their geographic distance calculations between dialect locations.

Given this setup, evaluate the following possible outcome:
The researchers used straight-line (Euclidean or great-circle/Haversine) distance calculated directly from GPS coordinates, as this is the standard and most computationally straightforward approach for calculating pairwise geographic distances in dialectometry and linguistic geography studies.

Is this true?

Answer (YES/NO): NO